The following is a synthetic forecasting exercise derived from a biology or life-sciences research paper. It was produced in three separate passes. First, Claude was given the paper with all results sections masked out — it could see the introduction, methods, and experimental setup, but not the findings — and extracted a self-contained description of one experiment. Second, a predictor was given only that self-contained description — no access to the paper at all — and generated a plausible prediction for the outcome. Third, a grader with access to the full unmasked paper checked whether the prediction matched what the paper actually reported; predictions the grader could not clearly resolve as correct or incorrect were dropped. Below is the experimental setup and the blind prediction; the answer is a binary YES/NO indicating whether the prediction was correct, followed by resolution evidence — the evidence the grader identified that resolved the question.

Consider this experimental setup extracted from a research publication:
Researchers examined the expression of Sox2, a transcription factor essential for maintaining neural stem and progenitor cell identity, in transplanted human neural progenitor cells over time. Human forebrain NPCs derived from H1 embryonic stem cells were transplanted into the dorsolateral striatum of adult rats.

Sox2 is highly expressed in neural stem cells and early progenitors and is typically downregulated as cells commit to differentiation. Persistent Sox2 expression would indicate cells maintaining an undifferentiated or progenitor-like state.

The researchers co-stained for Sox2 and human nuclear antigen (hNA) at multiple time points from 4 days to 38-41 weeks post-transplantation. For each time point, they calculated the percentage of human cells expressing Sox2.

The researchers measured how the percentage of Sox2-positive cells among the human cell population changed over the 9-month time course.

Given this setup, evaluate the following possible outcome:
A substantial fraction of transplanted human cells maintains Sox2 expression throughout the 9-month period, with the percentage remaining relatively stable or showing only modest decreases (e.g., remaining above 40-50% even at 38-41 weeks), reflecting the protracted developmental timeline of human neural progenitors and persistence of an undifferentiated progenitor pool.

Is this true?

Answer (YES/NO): YES